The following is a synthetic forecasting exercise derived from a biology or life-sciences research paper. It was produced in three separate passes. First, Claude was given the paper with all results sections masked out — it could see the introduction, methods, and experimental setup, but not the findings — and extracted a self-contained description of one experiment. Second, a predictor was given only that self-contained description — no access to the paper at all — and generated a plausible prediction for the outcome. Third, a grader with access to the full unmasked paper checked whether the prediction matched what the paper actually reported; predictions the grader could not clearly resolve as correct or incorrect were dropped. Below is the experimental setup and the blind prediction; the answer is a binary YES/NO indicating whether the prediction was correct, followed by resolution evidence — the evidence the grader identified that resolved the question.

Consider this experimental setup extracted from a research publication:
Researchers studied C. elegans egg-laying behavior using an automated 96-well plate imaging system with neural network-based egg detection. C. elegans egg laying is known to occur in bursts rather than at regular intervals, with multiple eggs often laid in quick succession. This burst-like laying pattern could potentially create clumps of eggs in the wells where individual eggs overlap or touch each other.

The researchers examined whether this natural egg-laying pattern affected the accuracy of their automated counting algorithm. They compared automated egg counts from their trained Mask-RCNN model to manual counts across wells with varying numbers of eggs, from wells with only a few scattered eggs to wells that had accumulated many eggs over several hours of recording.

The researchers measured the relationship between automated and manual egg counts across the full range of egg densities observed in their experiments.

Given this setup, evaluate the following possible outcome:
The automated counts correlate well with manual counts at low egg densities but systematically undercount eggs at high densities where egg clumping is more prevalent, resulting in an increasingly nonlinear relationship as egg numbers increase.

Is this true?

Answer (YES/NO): YES